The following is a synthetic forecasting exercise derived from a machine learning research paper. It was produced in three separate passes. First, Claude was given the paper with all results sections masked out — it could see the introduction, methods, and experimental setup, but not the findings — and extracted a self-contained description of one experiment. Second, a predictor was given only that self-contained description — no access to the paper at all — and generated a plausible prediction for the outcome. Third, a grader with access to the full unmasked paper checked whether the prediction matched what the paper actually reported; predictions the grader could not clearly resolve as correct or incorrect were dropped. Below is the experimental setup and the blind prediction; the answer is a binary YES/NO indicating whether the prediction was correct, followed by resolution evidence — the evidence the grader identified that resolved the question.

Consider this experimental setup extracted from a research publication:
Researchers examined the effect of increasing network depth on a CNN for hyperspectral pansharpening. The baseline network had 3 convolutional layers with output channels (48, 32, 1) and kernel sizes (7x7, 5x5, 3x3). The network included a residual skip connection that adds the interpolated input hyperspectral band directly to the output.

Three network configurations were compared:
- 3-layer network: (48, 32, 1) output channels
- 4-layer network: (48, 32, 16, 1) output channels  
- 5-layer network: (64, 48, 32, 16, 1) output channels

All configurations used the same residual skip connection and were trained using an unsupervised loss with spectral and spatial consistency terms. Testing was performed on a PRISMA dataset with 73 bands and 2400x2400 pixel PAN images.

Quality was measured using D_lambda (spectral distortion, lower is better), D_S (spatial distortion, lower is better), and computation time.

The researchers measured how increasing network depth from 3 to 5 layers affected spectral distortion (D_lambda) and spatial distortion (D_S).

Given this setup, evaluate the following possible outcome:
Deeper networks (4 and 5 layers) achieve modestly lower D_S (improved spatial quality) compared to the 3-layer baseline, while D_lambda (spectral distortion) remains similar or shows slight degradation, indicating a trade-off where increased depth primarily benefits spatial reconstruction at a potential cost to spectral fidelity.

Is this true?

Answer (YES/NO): NO